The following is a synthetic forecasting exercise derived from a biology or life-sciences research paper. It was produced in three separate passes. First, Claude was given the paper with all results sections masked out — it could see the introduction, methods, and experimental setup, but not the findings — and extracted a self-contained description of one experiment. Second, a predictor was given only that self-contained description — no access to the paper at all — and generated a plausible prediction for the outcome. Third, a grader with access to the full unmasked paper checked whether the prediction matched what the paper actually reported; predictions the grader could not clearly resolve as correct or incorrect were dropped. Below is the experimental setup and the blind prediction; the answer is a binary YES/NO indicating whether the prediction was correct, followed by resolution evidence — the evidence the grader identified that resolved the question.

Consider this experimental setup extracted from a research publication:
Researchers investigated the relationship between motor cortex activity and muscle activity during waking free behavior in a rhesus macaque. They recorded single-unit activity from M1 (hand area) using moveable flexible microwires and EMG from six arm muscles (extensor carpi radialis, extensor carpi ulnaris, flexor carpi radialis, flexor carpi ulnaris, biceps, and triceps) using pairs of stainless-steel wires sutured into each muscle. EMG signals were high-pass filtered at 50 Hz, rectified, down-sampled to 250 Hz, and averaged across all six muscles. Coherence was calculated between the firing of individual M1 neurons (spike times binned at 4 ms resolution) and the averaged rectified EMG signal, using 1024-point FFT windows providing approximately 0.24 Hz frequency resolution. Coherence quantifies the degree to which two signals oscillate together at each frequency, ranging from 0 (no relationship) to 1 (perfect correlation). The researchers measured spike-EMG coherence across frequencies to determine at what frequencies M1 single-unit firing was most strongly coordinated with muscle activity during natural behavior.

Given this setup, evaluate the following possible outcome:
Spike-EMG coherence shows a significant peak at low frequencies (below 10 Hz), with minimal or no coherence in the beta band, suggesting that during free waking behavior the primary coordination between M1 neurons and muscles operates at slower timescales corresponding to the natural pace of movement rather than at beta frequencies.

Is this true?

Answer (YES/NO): YES